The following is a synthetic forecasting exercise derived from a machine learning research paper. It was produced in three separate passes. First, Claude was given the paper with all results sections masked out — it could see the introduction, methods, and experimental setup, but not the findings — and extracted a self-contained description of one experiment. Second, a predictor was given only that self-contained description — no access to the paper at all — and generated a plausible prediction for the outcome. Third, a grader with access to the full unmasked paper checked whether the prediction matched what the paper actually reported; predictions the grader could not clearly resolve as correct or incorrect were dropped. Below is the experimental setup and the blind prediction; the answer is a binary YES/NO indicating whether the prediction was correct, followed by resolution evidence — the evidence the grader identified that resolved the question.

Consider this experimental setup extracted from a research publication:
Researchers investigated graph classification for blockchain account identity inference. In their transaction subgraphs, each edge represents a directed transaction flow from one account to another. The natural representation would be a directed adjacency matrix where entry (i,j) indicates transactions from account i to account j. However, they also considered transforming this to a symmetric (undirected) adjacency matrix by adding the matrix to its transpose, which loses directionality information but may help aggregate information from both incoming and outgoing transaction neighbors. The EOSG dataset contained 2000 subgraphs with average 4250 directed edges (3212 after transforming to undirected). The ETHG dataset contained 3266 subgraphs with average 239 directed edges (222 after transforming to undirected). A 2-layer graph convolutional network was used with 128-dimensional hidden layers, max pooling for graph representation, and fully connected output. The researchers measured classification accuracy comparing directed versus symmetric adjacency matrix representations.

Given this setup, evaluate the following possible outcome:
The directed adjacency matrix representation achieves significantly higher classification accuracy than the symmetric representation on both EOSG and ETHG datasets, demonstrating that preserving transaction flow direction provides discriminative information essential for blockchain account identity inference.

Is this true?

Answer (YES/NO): NO